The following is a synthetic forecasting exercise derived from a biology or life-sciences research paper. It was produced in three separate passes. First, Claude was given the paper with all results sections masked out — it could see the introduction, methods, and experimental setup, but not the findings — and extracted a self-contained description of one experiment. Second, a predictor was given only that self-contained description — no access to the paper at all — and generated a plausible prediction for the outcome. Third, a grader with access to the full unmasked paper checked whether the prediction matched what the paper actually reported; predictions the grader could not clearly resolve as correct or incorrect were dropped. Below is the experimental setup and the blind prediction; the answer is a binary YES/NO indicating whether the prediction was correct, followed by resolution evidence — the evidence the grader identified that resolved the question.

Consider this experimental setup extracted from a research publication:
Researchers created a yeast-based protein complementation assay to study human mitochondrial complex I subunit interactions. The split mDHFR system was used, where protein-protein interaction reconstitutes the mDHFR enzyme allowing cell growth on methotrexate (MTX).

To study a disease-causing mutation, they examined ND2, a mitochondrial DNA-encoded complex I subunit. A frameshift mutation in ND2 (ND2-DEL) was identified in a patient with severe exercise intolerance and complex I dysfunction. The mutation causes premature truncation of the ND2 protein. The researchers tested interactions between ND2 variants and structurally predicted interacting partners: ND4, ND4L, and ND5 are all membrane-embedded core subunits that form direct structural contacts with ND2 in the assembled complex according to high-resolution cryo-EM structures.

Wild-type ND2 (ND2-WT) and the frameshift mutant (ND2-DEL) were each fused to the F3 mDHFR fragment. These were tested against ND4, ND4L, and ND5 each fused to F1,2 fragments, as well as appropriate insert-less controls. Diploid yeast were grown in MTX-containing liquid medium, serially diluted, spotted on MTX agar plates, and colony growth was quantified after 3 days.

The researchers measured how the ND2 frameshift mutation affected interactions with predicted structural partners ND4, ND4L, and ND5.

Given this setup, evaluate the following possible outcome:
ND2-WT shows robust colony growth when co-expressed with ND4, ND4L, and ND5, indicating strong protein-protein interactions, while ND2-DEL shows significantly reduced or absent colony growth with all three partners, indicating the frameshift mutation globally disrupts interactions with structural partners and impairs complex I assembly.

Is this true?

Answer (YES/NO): NO